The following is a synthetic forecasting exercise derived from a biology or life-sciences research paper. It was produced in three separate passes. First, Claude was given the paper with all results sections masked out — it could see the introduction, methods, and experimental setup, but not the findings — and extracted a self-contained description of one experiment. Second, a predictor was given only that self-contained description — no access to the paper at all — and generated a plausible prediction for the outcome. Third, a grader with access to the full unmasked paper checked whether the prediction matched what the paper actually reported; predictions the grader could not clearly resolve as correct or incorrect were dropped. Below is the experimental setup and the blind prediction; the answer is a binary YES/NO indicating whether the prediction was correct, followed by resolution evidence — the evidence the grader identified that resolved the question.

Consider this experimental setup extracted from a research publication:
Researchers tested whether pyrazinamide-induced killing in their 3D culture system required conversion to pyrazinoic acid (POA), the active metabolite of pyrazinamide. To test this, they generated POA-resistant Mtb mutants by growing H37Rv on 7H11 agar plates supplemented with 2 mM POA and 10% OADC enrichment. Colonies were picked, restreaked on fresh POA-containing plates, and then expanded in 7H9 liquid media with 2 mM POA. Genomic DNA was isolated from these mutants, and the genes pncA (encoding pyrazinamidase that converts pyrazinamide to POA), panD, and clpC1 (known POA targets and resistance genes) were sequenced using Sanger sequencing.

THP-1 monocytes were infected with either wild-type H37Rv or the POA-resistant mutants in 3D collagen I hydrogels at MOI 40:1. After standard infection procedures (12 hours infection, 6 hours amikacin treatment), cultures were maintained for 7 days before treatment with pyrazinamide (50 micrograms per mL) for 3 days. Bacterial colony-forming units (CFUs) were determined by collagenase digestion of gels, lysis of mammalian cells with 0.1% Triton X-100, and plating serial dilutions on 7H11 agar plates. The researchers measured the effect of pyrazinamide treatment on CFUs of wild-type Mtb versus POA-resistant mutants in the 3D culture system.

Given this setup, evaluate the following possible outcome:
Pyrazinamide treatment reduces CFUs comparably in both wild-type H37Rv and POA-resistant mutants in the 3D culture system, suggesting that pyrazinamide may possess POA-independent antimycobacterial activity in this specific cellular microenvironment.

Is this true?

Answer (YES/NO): NO